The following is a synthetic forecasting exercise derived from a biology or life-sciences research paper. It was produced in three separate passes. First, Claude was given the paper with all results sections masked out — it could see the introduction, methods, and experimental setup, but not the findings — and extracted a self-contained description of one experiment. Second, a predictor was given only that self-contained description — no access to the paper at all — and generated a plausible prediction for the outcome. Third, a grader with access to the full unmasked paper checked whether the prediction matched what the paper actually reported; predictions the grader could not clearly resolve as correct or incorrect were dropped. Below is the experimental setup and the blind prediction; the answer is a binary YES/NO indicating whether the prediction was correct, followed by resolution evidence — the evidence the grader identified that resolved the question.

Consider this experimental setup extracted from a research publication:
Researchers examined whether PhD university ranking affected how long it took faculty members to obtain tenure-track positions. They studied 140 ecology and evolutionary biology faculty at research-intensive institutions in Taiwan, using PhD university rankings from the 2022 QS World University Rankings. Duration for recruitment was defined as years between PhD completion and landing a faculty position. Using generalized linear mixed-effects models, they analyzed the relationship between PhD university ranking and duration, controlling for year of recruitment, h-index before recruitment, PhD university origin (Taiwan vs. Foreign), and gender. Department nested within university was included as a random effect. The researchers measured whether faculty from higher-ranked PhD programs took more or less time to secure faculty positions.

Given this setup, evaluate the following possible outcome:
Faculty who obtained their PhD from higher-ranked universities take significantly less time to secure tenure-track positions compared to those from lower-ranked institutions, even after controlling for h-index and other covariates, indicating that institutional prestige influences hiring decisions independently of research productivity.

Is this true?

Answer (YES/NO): NO